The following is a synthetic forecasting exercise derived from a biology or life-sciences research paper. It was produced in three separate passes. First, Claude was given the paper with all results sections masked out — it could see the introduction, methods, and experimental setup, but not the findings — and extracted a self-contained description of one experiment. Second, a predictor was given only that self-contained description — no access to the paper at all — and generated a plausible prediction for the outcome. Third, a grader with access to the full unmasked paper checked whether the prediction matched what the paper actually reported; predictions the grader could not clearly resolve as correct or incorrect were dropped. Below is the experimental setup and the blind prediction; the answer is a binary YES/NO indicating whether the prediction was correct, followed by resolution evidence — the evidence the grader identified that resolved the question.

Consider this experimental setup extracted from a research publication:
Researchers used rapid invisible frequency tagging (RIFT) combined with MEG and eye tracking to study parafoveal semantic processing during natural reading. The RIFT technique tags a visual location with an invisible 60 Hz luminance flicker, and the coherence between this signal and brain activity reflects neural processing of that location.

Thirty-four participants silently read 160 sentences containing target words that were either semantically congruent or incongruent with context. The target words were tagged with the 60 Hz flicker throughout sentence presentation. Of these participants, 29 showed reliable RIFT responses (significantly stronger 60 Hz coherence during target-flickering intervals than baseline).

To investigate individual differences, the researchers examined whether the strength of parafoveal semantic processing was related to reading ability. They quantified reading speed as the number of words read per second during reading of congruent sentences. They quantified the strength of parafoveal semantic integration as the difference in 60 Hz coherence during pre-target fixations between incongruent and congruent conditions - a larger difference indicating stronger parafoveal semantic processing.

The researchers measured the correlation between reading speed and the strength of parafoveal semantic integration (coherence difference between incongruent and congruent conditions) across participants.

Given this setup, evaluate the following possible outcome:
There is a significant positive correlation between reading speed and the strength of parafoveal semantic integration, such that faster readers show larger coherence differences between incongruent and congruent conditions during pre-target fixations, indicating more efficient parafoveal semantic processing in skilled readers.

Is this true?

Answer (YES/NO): YES